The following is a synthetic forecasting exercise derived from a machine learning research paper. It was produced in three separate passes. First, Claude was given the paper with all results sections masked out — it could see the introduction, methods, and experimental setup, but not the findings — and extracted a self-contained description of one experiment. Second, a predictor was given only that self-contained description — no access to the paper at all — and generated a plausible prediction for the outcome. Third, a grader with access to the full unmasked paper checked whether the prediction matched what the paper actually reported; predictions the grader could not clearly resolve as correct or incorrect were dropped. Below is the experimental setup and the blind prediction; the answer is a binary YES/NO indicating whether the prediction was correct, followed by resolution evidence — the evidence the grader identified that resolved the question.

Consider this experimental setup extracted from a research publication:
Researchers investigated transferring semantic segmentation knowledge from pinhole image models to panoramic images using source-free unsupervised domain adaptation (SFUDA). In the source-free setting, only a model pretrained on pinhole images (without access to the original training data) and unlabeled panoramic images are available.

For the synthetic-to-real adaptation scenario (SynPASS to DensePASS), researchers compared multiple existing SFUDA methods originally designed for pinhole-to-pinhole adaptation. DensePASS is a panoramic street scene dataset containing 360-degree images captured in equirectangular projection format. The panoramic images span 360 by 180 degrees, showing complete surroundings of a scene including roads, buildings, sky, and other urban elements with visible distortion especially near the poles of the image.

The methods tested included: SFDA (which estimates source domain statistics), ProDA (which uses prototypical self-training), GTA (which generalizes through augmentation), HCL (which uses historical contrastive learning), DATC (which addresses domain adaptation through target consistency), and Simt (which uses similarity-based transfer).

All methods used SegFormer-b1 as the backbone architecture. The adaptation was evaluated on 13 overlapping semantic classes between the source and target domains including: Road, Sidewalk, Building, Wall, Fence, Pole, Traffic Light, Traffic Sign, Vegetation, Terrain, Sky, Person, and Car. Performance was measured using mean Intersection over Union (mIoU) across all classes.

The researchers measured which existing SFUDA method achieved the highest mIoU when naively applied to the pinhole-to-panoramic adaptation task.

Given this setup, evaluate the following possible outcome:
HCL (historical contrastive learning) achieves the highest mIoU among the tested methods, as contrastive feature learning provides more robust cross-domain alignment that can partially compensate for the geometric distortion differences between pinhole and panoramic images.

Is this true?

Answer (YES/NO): NO